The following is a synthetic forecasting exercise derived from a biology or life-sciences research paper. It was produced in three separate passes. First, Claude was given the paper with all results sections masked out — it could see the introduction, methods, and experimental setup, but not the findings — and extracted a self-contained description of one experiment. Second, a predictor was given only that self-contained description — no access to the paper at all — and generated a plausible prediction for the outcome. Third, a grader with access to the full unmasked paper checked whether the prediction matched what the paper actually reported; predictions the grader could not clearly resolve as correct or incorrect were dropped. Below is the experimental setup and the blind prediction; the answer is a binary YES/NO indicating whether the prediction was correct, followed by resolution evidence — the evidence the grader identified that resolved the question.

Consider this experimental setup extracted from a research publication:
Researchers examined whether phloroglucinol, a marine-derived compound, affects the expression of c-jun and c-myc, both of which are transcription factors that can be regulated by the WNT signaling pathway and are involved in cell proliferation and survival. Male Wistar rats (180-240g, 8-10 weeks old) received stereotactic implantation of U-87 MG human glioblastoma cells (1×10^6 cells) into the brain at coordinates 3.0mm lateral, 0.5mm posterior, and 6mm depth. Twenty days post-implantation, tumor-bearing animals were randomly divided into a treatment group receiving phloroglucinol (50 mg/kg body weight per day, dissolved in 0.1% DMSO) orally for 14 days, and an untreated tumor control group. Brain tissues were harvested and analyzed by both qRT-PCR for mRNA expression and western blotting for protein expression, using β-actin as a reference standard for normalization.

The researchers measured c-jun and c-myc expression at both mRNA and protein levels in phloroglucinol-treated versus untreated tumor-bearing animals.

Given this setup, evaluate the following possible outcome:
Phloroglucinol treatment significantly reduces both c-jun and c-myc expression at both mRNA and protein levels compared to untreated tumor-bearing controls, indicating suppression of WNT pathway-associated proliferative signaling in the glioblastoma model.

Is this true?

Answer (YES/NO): NO